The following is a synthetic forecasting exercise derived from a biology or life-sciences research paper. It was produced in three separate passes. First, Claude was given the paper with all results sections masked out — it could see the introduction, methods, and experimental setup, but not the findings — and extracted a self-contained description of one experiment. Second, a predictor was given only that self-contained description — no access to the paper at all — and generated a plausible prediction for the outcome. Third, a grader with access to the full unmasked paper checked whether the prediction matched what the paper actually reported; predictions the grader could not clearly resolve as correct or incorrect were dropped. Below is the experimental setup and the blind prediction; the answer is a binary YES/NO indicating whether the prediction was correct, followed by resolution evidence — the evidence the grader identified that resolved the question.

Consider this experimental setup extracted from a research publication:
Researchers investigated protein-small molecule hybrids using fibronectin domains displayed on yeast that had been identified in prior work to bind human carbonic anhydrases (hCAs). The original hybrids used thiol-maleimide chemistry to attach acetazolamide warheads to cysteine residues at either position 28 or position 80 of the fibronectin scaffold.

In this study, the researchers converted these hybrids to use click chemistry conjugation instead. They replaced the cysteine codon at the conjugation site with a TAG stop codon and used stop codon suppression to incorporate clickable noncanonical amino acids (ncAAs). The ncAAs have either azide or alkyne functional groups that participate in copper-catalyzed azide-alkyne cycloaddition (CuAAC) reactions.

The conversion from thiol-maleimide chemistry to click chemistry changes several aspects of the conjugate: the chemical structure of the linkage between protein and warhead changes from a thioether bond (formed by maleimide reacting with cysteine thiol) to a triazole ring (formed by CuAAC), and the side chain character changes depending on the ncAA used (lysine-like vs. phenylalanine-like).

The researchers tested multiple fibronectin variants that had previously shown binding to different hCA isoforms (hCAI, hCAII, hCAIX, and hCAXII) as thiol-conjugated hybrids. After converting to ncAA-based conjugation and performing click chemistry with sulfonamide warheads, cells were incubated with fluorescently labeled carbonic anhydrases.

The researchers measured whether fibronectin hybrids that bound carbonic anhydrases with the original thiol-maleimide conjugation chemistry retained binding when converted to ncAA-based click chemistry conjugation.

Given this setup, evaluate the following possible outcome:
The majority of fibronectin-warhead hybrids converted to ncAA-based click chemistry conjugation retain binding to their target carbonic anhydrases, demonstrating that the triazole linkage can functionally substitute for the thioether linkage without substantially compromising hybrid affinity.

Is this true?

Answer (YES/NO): NO